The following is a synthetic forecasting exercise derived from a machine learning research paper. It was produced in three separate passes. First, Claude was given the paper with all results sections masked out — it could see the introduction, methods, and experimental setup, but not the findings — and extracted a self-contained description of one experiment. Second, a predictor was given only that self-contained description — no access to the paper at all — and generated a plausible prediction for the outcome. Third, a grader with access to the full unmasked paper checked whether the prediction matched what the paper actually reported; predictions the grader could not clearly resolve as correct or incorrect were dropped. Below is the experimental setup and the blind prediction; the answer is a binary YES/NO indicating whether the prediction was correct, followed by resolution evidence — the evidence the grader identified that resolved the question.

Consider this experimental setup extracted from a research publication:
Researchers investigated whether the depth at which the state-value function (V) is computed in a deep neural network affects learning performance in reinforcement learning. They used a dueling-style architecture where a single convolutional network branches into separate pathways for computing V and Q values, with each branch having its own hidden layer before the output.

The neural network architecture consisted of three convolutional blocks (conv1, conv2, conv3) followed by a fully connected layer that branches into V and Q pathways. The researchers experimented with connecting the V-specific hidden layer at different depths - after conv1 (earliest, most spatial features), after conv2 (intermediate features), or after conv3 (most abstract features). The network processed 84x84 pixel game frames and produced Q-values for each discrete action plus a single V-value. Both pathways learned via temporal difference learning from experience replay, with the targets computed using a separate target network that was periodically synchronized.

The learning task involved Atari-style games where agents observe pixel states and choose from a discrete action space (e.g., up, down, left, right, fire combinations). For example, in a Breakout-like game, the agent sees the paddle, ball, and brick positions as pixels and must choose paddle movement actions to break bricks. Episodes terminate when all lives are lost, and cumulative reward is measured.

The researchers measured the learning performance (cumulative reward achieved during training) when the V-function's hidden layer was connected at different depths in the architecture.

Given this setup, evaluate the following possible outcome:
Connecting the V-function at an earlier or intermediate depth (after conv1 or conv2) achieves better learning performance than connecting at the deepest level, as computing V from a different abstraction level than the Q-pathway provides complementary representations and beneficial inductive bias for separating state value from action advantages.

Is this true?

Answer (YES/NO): NO